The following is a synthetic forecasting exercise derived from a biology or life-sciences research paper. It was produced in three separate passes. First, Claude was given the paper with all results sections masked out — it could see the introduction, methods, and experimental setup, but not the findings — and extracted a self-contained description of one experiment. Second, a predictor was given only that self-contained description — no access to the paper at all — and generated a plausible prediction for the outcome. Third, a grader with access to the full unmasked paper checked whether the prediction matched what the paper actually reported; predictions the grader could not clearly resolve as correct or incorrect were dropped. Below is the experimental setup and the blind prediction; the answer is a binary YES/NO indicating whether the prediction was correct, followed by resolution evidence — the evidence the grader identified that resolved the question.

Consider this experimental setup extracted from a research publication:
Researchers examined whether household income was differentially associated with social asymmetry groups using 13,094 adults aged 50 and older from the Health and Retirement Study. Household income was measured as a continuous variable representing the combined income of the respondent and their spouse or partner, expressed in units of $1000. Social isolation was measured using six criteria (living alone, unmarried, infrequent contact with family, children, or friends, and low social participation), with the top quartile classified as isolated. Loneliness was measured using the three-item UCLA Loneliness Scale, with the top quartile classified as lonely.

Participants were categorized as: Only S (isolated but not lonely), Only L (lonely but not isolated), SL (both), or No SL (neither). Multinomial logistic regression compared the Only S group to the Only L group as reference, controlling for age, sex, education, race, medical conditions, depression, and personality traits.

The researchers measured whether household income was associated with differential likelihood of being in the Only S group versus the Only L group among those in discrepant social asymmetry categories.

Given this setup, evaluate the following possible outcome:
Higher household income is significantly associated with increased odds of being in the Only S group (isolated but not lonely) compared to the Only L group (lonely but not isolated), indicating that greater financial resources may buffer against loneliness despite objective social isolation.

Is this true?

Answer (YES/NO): NO